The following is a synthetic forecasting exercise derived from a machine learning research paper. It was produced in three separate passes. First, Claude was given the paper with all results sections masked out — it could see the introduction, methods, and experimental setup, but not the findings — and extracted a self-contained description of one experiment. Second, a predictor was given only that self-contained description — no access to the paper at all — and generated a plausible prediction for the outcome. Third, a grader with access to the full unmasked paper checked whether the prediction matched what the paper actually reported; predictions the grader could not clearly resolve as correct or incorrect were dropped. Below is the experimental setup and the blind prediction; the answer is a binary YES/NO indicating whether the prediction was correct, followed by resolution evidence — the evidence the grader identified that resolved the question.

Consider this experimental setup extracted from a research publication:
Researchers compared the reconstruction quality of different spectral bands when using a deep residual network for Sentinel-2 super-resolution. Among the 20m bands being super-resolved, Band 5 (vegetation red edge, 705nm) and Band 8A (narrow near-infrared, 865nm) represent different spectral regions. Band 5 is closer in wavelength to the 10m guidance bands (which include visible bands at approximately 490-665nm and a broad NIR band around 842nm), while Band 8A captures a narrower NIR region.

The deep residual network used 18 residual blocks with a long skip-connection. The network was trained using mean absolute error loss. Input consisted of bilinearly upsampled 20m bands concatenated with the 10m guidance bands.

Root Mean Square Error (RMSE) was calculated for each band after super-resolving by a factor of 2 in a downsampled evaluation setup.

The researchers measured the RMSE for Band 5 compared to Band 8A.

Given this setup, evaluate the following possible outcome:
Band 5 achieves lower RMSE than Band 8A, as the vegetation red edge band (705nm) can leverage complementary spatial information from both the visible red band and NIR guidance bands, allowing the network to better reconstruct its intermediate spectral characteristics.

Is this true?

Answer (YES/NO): YES